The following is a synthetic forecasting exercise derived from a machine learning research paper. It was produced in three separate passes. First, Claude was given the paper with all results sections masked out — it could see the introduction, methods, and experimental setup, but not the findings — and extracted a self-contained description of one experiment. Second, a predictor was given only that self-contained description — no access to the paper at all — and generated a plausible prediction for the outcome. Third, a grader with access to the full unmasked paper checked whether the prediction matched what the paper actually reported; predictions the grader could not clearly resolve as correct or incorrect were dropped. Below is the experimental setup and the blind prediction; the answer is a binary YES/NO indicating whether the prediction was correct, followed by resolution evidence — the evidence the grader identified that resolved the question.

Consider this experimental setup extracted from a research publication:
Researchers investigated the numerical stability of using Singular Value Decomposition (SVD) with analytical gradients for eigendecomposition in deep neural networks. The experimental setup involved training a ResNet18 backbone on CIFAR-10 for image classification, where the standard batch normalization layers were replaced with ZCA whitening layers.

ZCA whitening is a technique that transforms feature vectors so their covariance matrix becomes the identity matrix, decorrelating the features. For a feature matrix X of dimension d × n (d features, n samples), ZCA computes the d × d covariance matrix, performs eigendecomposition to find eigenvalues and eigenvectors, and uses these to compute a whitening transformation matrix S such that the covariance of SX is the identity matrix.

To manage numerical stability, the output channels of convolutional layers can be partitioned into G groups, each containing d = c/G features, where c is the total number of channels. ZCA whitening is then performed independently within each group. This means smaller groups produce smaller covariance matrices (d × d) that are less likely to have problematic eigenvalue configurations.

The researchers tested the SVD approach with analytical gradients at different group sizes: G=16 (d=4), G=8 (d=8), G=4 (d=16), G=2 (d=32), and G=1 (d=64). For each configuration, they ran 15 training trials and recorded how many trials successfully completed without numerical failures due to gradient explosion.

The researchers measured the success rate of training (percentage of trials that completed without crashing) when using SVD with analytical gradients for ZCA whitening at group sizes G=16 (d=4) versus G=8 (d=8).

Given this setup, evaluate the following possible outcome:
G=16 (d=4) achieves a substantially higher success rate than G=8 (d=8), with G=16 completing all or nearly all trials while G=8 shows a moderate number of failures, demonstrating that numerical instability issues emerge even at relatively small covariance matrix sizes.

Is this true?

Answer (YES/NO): NO